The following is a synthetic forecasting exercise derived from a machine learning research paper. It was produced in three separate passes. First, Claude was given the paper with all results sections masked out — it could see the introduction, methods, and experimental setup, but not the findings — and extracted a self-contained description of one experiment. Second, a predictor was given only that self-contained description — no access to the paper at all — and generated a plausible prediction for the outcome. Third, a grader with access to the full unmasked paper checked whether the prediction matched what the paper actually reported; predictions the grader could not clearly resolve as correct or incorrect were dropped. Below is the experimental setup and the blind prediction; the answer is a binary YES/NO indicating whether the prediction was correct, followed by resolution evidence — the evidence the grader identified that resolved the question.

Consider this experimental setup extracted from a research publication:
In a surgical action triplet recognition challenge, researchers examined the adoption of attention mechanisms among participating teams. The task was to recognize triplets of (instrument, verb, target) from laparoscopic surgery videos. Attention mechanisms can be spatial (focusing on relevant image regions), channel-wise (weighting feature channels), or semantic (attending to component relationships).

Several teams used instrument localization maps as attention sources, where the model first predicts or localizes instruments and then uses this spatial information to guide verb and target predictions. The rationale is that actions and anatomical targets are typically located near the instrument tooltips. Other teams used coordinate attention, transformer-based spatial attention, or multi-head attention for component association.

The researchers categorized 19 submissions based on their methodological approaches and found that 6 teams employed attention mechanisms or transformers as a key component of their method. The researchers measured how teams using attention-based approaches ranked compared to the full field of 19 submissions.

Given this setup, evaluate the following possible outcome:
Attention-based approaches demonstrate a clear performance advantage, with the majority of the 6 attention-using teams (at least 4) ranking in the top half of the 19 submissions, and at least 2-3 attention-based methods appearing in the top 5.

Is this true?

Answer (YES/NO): NO